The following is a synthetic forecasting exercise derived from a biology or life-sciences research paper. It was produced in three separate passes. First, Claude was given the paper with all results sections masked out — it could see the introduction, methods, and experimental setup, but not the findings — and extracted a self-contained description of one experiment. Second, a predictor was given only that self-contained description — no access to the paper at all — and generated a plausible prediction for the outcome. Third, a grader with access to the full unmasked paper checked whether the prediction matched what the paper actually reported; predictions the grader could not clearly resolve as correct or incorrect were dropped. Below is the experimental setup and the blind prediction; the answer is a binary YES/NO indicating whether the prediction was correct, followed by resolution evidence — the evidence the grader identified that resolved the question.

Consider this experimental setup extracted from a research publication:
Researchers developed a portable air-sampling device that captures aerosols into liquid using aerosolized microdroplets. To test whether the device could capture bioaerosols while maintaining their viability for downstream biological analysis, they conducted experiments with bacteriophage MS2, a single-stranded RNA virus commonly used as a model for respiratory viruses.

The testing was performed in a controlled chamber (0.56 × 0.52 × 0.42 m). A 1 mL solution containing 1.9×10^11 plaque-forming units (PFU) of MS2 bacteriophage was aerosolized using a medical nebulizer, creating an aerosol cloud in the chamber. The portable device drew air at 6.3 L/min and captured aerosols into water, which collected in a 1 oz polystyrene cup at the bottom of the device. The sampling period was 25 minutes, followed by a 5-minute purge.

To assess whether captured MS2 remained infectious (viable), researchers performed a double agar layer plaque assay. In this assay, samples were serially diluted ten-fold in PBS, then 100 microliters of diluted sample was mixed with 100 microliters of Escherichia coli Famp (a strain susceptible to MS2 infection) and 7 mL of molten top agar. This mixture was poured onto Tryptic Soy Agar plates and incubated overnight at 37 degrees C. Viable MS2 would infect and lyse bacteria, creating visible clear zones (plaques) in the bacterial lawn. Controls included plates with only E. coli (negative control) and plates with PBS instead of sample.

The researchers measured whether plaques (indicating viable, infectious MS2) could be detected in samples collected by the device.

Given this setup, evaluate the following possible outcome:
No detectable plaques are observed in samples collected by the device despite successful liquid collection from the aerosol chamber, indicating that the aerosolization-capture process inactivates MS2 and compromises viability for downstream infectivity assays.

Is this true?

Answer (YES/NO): NO